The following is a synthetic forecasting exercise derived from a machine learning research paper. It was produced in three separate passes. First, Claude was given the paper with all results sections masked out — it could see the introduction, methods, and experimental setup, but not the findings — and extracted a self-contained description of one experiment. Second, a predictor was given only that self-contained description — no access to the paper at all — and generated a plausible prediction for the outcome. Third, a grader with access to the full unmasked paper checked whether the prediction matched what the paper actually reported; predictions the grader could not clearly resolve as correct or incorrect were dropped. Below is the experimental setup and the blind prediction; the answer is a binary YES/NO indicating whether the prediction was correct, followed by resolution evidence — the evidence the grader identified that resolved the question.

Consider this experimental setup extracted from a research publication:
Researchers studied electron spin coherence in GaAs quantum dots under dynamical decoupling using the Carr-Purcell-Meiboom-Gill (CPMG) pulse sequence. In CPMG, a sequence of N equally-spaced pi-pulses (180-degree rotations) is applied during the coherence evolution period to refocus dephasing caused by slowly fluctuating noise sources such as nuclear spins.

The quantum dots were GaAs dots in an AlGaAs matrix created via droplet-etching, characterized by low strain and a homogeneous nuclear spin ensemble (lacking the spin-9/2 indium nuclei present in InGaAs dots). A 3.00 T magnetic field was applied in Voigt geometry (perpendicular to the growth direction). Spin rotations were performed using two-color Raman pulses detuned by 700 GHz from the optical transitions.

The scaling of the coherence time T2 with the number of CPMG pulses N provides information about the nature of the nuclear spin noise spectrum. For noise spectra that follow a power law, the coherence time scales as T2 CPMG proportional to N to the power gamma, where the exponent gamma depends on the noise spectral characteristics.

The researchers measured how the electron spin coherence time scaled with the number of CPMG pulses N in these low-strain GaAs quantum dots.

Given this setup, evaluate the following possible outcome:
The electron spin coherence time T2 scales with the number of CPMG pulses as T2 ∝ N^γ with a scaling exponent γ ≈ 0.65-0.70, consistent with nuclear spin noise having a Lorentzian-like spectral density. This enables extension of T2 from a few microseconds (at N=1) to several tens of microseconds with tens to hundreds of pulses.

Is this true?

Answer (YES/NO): YES